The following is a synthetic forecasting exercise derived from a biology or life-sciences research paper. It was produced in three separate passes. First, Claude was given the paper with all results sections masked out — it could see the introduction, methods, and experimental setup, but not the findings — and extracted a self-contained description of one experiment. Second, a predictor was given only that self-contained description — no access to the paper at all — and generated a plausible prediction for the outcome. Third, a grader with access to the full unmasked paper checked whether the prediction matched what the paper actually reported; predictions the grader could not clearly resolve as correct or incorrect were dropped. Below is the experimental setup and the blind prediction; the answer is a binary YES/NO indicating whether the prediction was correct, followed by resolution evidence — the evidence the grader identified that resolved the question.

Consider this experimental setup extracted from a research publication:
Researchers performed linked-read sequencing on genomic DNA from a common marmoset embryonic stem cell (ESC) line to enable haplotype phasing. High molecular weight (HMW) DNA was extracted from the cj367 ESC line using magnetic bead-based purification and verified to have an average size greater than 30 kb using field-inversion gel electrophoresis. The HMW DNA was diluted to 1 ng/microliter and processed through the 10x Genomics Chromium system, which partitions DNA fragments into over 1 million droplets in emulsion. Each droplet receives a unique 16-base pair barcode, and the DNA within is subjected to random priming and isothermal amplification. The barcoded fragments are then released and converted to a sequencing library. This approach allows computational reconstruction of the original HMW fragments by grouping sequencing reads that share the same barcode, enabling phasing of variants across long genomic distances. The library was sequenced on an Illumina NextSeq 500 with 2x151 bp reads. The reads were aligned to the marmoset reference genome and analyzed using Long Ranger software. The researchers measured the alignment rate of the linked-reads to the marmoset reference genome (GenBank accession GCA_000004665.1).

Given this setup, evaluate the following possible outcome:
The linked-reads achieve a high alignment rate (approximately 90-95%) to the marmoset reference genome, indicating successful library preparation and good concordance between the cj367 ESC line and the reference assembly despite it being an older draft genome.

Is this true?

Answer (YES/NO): NO